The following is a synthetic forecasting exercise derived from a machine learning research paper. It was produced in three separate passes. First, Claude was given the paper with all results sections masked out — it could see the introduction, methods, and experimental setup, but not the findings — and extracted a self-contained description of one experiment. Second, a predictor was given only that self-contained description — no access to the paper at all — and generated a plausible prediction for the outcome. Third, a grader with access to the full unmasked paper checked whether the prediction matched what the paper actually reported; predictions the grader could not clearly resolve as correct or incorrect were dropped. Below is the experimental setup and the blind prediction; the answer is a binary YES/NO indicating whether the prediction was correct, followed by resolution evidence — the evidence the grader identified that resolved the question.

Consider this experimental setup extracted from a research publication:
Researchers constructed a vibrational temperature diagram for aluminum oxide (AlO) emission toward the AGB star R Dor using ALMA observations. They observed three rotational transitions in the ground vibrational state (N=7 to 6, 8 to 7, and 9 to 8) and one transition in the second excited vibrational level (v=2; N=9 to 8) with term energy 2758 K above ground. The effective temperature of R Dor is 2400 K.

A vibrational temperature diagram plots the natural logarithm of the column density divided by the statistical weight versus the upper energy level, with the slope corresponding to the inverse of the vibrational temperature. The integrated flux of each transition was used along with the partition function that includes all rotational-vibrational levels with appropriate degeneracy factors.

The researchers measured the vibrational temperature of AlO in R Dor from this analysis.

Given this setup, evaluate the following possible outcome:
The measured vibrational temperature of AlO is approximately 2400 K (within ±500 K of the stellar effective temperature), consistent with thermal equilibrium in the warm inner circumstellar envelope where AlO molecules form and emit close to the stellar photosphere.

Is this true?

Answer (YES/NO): NO